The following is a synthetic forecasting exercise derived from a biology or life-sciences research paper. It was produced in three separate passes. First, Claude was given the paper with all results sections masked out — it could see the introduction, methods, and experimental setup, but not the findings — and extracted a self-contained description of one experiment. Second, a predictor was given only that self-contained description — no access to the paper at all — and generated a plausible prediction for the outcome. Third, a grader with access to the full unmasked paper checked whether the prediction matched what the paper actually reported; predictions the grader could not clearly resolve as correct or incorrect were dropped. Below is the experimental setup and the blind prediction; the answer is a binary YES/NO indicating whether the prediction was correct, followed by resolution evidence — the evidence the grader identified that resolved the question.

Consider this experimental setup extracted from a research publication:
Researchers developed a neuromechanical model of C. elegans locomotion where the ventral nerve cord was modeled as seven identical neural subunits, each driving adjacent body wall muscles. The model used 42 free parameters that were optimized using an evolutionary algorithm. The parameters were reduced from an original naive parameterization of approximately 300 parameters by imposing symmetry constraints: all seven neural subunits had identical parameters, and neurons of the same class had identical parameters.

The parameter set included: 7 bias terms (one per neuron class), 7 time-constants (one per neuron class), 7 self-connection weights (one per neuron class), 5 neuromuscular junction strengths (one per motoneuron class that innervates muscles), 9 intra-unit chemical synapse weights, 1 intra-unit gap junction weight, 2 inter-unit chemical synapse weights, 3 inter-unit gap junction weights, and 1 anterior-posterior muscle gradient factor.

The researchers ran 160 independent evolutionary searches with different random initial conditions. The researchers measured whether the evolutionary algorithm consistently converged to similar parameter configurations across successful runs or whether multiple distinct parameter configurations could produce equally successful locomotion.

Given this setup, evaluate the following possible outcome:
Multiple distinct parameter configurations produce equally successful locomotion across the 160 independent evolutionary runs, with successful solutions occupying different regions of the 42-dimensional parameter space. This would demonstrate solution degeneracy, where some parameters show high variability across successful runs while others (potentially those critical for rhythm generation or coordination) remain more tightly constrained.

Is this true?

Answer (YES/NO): YES